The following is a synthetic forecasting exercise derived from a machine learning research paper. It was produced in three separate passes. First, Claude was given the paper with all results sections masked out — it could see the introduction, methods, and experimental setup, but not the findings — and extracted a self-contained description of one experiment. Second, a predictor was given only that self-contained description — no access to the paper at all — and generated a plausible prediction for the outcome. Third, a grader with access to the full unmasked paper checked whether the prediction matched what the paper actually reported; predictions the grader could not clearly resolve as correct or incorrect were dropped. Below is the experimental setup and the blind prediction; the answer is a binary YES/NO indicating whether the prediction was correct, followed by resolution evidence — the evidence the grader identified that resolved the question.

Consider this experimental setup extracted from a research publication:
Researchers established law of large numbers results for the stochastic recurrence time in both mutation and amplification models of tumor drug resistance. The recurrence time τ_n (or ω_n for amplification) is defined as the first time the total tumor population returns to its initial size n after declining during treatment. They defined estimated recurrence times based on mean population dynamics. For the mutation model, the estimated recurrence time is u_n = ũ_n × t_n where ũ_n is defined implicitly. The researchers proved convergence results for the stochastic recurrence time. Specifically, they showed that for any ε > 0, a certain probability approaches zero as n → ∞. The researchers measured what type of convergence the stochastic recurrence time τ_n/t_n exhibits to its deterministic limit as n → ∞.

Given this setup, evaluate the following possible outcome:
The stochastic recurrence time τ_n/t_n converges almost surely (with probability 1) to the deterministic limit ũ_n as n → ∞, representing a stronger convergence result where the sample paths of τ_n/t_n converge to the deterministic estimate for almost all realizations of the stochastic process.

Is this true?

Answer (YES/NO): NO